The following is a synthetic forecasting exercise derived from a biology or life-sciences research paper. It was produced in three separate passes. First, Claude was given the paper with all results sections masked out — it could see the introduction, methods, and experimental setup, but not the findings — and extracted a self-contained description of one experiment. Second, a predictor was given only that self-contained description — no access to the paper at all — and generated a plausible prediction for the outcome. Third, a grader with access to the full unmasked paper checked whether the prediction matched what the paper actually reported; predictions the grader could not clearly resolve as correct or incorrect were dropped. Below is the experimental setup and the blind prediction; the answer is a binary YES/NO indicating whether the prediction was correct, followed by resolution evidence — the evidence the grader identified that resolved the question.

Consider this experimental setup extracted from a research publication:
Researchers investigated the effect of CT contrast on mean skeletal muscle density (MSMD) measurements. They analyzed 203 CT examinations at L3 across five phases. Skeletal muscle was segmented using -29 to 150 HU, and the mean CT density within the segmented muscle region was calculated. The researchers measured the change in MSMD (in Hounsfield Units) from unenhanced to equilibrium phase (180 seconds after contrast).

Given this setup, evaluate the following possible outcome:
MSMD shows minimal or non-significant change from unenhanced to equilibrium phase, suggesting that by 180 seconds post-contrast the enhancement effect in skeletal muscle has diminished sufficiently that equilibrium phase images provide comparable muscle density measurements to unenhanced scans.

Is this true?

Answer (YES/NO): NO